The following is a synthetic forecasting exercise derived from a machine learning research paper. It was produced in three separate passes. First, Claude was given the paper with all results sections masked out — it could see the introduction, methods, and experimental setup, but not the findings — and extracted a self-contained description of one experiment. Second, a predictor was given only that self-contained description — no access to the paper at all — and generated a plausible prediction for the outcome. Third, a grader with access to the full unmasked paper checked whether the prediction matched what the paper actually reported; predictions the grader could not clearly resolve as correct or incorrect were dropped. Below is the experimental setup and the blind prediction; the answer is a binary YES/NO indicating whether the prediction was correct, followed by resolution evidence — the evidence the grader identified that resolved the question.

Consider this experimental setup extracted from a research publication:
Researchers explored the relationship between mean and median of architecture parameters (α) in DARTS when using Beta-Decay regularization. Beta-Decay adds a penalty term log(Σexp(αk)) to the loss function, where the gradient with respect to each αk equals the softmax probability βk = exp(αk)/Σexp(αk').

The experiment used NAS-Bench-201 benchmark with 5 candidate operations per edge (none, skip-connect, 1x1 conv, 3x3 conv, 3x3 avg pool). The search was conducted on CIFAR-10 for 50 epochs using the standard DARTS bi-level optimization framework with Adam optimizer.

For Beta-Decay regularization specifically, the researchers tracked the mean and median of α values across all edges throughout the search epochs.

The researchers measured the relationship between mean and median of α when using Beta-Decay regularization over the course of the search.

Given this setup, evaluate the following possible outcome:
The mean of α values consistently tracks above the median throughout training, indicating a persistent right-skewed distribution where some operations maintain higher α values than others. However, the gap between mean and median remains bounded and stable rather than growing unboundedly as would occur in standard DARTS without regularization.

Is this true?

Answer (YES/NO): NO